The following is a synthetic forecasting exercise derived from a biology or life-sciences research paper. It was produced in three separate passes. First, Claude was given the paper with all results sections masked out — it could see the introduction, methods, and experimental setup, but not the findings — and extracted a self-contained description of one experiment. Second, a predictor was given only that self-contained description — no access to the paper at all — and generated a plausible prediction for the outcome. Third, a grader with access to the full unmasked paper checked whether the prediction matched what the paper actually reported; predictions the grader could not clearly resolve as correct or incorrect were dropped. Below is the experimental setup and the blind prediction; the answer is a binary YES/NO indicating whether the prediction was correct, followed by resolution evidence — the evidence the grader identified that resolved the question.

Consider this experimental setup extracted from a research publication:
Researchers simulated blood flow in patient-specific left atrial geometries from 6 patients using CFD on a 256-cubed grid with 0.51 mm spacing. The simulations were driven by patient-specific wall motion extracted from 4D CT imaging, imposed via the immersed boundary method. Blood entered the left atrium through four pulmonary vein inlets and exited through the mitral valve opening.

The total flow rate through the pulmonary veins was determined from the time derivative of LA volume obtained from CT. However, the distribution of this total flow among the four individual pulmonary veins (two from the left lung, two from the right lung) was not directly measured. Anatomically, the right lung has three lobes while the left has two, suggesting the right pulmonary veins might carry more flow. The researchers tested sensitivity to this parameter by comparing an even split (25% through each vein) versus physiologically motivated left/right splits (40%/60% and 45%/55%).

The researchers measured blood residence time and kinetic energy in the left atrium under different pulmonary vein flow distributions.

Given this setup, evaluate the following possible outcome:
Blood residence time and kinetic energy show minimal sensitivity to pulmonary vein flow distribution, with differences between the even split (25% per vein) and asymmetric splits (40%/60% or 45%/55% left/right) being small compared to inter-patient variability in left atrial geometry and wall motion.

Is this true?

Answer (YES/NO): YES